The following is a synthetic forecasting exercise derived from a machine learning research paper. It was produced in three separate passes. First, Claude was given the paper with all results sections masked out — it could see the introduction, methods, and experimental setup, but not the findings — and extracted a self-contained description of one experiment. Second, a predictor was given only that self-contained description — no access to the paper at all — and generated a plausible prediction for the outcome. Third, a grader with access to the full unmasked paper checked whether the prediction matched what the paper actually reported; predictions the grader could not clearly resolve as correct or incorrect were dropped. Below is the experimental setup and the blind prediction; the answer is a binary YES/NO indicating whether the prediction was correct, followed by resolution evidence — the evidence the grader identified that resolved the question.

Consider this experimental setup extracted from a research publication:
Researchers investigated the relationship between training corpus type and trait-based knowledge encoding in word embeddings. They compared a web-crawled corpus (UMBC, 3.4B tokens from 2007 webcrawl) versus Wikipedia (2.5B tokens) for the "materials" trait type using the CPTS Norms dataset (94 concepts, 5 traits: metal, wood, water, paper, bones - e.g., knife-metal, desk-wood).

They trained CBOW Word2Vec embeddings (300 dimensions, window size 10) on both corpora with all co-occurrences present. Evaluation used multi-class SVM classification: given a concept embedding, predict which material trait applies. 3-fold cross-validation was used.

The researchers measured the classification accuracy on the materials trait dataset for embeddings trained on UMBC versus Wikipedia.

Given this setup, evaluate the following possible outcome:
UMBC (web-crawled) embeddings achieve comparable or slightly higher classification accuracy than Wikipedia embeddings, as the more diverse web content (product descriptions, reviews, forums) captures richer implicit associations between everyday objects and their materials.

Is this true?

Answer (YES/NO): YES